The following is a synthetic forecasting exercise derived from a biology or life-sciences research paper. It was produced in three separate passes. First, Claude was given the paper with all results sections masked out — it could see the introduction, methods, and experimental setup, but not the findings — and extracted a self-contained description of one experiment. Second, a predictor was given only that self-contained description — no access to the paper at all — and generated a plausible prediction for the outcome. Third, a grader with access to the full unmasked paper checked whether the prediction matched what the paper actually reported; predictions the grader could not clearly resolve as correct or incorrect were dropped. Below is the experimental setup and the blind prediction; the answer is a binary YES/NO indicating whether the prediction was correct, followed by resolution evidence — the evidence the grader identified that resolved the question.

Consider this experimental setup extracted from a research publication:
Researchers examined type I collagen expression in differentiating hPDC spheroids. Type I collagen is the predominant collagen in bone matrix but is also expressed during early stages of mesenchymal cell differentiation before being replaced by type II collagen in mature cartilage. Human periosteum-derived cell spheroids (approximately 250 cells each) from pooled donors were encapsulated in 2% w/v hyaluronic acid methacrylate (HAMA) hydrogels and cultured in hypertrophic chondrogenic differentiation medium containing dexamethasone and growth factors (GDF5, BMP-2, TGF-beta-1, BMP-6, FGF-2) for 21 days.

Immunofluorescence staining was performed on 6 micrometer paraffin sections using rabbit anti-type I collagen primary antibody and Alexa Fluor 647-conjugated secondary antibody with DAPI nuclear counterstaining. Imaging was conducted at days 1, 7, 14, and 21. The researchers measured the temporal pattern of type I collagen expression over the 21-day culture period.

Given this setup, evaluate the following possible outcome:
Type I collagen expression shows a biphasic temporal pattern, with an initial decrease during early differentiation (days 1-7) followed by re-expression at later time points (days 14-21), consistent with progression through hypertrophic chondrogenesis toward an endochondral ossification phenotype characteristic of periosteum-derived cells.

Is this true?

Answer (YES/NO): NO